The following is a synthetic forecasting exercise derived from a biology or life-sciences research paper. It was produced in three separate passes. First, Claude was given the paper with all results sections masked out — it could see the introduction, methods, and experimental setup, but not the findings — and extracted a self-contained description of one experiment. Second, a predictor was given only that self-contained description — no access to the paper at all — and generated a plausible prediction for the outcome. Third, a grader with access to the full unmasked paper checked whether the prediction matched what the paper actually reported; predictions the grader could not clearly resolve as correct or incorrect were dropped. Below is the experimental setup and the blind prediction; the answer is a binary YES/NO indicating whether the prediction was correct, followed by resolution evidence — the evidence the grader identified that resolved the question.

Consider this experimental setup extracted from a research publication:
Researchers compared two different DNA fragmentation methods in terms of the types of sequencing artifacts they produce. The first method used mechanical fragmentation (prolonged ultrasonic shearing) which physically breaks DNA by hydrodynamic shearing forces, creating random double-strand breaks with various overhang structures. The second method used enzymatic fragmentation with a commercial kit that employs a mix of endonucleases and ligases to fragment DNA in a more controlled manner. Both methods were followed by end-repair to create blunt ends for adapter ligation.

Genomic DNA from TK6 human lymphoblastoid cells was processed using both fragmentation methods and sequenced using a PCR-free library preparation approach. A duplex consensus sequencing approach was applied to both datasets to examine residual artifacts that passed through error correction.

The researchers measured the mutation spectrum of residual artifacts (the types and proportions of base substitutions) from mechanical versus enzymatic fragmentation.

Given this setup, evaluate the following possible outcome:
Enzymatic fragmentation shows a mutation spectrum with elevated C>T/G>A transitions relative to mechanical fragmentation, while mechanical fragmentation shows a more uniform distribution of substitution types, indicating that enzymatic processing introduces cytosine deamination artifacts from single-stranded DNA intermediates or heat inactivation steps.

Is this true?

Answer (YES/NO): NO